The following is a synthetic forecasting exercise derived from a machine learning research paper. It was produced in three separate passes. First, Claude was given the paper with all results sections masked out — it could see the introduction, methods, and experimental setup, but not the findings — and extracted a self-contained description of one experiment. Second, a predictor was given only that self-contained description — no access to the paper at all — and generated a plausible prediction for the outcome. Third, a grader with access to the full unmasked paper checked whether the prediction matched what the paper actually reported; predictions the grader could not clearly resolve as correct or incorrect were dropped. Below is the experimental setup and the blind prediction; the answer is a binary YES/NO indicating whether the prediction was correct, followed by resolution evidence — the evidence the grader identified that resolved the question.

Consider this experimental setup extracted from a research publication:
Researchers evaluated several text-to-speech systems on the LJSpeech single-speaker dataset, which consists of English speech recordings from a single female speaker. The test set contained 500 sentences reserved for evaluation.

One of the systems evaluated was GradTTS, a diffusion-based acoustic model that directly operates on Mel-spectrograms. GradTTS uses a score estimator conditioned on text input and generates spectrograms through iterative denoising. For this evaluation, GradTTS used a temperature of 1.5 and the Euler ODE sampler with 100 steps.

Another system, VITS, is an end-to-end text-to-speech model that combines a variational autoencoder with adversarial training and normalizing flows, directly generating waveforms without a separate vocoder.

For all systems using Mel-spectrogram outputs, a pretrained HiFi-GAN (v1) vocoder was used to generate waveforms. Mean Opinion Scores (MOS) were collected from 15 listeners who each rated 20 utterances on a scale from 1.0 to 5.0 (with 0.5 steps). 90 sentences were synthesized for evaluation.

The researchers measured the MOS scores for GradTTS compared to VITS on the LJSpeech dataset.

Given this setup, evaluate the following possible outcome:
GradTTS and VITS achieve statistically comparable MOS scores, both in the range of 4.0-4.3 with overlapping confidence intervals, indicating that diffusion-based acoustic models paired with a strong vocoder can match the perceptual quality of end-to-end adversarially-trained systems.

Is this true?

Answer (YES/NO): NO